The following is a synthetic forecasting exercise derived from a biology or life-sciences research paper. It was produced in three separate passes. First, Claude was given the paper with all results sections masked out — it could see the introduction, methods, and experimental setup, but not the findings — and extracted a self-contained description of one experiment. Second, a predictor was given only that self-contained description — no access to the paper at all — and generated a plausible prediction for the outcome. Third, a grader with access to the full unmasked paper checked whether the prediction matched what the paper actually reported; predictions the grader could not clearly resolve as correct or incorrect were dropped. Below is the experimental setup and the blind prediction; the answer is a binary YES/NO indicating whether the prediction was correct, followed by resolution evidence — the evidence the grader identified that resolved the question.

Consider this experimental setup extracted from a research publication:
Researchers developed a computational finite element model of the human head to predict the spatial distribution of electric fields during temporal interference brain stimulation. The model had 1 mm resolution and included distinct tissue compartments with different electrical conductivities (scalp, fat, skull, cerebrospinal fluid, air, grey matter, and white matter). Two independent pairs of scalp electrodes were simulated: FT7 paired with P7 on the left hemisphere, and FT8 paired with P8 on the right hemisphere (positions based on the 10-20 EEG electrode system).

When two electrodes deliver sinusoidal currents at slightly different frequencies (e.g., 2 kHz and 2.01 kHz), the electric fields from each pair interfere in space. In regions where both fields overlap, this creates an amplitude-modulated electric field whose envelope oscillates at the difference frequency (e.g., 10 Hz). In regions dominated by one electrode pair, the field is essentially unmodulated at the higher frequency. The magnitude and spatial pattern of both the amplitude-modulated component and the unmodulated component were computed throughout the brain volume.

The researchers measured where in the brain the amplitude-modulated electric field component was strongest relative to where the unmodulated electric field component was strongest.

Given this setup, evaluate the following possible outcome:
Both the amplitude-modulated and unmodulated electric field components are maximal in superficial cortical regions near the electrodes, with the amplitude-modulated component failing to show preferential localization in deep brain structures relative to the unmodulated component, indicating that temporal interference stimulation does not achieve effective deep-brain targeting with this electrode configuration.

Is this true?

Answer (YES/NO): NO